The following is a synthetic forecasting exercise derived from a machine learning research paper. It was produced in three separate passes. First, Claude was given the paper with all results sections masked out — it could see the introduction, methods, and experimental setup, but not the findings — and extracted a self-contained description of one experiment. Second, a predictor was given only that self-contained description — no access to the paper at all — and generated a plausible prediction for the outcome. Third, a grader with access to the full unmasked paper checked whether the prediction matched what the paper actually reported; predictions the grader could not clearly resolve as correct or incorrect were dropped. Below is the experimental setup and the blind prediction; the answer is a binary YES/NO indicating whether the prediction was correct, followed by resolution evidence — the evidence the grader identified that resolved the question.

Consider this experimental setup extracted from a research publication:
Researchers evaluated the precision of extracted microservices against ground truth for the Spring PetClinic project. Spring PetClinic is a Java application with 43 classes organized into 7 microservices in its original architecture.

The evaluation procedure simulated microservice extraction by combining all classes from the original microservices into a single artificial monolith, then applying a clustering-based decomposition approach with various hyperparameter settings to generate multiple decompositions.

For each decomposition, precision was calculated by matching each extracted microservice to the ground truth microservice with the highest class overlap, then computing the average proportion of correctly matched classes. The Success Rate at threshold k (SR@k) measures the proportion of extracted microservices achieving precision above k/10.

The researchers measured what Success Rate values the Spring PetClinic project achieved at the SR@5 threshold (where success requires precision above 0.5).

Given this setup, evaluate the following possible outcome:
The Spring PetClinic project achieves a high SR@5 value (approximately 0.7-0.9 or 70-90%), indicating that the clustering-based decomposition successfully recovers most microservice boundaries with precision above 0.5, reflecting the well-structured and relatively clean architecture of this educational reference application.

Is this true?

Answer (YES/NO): YES